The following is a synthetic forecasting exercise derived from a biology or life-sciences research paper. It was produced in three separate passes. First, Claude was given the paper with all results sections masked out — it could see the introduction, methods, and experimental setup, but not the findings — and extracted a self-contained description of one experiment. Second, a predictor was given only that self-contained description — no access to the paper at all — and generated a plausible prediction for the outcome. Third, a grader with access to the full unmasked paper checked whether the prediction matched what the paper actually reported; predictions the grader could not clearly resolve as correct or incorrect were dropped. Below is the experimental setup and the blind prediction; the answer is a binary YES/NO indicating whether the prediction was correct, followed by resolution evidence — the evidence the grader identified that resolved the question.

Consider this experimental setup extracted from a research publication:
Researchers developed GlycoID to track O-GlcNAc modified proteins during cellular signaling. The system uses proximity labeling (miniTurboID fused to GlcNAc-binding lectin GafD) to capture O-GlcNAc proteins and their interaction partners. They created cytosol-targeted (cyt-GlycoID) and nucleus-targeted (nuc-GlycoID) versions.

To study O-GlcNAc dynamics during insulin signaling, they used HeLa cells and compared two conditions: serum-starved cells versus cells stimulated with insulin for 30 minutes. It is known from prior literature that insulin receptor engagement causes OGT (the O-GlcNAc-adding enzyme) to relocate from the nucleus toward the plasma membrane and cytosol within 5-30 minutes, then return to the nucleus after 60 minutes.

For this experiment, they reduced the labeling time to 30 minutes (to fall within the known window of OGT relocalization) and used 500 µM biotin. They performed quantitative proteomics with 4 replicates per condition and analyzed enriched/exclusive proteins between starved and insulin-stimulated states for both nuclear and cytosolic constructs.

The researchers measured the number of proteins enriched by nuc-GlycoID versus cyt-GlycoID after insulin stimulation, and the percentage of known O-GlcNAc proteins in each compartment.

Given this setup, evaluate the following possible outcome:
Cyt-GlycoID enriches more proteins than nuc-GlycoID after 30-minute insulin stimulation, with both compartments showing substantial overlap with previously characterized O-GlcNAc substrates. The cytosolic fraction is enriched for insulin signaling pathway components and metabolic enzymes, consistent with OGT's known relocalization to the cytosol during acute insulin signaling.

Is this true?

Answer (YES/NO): NO